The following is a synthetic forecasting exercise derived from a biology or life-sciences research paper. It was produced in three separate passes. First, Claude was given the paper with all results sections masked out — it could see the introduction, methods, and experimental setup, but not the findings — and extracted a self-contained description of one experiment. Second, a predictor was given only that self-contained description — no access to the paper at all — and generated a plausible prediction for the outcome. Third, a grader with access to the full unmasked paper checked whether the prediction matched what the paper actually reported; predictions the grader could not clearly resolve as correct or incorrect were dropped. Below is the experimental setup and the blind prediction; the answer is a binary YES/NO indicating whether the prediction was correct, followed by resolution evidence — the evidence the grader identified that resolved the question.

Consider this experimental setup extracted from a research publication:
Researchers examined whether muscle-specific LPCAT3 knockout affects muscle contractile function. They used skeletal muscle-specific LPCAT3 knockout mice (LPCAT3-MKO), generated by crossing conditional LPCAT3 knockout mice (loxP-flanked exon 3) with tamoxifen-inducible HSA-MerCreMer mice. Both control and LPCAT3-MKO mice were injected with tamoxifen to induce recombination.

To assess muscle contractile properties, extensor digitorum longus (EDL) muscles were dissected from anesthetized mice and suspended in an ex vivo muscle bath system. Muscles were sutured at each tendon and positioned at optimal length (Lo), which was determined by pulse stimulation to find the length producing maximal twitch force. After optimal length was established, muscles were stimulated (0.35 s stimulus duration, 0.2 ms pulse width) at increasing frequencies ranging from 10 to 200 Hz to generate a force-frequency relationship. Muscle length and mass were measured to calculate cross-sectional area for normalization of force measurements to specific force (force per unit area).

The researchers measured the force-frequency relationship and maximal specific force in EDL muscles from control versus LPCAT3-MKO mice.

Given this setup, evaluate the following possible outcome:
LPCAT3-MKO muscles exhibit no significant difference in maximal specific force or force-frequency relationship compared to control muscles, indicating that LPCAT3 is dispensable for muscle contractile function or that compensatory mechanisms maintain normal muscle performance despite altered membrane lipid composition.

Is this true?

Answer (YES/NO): YES